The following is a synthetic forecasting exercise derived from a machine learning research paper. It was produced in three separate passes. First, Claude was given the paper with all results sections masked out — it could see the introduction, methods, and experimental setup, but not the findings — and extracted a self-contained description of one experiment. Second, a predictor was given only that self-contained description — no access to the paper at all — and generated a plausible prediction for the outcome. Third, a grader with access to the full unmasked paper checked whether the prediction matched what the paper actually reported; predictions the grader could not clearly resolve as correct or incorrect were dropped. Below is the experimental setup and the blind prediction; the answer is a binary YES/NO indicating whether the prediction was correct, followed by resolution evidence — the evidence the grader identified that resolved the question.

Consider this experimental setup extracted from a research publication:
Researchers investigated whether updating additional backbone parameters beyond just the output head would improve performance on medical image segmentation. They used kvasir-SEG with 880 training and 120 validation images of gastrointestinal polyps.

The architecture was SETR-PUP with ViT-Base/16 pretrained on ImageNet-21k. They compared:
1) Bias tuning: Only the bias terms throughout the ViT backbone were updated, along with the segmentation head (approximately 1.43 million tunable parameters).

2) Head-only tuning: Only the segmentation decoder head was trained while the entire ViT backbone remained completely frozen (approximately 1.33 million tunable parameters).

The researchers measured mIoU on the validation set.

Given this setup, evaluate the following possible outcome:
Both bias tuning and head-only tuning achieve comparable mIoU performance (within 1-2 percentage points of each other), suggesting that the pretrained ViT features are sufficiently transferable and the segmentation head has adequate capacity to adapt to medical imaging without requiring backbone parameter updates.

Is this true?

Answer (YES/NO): YES